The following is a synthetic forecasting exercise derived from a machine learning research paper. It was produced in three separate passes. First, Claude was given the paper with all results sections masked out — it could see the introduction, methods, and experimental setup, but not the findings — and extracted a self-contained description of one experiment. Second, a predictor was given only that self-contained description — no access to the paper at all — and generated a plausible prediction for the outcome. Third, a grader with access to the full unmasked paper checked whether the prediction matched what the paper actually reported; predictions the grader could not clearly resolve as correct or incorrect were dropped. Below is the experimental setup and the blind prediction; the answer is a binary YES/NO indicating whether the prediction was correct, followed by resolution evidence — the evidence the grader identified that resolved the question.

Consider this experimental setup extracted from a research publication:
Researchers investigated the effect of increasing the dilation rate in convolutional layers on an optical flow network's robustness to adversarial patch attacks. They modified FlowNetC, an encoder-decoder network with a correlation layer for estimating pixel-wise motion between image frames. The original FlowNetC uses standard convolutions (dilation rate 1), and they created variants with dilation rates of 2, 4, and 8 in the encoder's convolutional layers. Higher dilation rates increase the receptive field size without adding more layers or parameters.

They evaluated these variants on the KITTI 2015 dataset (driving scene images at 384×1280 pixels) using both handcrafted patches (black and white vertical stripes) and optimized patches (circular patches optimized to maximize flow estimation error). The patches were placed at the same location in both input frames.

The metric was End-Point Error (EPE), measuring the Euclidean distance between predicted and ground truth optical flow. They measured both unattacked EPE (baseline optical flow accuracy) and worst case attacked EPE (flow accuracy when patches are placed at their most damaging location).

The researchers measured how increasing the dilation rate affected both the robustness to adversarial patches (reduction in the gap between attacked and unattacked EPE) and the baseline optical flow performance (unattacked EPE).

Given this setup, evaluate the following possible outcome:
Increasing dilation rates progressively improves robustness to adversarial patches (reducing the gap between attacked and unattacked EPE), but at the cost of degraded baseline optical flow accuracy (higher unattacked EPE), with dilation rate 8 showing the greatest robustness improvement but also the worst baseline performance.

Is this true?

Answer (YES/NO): YES